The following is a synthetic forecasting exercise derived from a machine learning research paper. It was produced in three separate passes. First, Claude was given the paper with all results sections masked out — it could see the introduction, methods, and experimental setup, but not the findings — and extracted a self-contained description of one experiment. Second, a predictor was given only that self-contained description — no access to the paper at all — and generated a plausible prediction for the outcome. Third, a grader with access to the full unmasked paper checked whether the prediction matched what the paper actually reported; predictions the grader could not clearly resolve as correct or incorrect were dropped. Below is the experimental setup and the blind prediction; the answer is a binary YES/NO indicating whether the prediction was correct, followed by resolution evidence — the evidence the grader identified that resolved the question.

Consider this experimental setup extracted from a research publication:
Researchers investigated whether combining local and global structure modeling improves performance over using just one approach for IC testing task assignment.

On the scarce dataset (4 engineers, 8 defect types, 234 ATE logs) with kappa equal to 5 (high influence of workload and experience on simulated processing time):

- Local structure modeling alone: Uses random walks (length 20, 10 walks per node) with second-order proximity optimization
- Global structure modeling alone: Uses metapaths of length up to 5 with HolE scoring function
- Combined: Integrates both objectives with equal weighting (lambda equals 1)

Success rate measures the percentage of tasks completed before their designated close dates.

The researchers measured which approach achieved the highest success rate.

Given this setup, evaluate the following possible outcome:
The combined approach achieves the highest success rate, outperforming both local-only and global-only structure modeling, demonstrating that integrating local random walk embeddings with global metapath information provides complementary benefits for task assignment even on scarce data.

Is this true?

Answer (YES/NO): NO